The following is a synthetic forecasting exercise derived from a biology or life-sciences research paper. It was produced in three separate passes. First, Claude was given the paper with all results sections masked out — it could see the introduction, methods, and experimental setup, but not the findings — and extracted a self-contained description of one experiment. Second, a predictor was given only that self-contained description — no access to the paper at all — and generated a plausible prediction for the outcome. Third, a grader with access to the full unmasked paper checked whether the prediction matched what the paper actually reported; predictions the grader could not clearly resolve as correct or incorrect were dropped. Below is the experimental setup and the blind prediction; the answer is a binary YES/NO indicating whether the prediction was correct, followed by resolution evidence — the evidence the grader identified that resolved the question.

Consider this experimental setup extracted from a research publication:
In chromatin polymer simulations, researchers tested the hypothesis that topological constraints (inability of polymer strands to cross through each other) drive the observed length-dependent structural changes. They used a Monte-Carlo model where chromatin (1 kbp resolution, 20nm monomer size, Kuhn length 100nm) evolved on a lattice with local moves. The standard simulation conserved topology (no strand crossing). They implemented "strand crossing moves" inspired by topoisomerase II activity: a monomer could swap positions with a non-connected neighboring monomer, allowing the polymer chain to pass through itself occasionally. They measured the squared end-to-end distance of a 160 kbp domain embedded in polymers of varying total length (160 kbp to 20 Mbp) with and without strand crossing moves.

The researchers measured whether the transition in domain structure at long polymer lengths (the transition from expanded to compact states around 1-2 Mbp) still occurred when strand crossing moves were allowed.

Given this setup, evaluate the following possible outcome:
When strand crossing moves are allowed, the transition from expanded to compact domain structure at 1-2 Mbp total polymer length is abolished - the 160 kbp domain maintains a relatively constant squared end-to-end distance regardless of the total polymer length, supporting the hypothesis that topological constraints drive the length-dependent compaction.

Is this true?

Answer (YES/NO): YES